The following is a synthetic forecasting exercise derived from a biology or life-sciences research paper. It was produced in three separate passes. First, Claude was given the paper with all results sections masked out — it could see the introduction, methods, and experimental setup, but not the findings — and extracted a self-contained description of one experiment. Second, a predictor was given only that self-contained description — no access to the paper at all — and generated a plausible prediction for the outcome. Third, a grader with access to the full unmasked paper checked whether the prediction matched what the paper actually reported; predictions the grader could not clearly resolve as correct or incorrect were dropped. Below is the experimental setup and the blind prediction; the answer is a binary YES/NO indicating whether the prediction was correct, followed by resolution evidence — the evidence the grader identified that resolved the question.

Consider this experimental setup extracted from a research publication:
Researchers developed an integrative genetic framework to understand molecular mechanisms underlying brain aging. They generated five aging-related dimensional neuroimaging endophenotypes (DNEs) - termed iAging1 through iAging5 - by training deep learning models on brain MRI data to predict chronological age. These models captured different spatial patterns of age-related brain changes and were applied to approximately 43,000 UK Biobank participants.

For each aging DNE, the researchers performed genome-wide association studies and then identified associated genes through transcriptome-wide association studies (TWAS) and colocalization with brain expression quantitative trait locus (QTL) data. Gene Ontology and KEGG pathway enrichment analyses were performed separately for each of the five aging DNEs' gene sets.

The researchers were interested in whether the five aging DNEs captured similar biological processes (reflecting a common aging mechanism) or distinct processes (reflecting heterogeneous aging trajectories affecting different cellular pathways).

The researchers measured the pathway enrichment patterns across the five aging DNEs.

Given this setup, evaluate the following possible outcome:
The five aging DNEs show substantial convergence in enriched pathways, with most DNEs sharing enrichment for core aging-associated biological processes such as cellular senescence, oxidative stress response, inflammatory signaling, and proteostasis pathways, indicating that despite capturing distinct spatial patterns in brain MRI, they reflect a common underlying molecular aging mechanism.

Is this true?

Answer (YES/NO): NO